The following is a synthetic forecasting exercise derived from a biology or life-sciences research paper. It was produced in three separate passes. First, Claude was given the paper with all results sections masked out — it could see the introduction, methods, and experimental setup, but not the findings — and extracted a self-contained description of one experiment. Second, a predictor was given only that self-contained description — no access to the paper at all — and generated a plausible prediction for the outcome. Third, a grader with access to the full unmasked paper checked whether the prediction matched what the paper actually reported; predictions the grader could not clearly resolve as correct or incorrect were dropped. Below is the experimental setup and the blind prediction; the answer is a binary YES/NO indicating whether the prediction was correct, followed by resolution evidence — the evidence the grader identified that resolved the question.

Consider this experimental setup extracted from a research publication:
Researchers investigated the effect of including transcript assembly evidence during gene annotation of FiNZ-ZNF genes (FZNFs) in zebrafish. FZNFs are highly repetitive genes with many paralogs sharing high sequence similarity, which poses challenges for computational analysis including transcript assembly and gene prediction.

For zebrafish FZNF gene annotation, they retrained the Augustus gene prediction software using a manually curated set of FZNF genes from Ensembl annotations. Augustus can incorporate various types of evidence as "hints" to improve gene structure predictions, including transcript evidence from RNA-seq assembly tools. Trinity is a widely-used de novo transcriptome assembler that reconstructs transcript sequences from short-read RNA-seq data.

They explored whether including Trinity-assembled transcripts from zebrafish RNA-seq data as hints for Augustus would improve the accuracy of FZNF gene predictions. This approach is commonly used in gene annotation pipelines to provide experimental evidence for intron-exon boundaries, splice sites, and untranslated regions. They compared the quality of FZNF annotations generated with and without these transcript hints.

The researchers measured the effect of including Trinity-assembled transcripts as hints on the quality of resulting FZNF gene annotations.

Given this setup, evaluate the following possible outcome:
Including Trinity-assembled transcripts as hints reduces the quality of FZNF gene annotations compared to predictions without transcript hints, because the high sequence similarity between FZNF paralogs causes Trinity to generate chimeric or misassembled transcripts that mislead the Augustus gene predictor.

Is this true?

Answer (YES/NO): YES